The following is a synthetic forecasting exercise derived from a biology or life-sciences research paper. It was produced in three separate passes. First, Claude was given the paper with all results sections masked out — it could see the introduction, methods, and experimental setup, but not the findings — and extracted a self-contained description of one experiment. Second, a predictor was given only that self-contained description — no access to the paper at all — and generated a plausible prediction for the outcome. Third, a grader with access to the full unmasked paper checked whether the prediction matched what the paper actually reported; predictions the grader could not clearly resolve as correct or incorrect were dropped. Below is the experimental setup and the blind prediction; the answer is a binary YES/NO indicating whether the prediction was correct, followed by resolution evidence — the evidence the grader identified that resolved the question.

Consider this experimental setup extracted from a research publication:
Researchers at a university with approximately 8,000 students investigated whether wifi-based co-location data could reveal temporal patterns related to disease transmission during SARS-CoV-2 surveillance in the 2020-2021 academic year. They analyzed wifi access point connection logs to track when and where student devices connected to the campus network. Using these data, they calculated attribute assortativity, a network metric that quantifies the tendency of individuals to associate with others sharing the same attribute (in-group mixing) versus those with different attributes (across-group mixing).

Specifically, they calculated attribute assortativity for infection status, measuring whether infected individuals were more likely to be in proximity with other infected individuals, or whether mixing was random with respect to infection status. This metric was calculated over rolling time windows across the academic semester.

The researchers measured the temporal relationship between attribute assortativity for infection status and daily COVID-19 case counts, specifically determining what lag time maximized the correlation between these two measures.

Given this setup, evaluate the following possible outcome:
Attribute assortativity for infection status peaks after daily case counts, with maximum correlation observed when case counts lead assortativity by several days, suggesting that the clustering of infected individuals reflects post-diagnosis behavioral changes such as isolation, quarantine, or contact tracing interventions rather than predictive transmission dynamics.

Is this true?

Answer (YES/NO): NO